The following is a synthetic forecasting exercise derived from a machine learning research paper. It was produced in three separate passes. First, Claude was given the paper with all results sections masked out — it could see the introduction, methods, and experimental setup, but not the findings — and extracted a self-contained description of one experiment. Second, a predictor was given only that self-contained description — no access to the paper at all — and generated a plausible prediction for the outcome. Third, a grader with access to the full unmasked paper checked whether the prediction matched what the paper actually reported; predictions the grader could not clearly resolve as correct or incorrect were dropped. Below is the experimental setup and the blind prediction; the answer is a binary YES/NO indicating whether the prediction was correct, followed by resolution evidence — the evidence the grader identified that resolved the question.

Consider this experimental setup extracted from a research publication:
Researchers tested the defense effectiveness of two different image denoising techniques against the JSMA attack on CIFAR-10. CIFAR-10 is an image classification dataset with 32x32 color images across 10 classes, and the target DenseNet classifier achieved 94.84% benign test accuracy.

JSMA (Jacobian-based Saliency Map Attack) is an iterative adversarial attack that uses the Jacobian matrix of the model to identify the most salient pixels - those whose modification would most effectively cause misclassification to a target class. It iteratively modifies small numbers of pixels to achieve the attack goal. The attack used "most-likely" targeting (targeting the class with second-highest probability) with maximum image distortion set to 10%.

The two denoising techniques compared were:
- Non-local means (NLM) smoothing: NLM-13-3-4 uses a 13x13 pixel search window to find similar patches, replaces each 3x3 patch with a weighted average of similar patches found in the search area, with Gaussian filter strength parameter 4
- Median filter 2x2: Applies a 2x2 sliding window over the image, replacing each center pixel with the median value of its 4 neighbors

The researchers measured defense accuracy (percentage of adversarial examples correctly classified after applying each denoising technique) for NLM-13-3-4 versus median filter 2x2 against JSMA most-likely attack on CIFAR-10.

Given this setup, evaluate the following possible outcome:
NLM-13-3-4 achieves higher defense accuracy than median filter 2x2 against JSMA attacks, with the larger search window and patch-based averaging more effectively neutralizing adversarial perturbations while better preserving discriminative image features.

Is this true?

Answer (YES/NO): NO